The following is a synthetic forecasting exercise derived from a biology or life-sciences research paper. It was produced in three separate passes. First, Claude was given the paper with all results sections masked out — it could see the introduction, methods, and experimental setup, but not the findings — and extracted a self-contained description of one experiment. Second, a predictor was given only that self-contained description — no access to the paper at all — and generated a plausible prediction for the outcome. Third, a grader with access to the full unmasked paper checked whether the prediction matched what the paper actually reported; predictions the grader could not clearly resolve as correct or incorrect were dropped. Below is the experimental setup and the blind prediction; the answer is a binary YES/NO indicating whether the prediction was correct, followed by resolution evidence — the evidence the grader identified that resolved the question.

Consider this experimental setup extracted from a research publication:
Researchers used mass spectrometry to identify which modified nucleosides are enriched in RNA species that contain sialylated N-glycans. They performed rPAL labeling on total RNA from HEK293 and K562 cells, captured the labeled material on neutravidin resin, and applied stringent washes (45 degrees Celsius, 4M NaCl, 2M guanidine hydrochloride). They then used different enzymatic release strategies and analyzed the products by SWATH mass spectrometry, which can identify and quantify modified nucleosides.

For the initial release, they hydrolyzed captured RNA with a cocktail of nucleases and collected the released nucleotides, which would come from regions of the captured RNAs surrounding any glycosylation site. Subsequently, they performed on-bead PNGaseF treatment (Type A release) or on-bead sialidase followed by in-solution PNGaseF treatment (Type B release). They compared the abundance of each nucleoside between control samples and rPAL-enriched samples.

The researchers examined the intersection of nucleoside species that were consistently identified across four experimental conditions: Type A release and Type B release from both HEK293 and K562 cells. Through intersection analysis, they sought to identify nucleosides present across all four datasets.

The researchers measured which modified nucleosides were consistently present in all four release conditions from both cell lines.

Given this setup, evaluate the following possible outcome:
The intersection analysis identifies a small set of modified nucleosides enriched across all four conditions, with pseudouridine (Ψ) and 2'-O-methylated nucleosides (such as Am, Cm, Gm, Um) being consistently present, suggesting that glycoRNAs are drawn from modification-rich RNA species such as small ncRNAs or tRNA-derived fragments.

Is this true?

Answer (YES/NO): NO